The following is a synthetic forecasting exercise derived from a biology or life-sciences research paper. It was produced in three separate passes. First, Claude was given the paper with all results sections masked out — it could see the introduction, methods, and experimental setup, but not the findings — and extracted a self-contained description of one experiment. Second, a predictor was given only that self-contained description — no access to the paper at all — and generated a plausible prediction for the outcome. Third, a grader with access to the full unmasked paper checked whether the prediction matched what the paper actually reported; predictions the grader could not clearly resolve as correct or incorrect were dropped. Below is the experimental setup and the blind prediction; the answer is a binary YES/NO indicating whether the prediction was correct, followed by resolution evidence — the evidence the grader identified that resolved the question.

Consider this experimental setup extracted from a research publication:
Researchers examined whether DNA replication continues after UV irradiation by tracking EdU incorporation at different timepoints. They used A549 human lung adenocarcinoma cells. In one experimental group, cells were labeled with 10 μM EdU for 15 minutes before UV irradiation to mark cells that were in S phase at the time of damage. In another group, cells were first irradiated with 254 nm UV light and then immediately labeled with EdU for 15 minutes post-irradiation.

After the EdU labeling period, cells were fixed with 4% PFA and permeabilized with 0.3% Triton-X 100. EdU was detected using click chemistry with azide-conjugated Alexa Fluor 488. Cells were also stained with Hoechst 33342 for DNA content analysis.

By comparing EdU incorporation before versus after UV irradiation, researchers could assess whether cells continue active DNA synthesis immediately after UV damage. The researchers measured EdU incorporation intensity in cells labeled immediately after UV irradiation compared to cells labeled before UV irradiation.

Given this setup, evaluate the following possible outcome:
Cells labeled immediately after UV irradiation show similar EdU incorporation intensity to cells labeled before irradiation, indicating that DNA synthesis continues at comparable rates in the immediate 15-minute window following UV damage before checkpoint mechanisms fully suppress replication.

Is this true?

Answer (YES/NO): NO